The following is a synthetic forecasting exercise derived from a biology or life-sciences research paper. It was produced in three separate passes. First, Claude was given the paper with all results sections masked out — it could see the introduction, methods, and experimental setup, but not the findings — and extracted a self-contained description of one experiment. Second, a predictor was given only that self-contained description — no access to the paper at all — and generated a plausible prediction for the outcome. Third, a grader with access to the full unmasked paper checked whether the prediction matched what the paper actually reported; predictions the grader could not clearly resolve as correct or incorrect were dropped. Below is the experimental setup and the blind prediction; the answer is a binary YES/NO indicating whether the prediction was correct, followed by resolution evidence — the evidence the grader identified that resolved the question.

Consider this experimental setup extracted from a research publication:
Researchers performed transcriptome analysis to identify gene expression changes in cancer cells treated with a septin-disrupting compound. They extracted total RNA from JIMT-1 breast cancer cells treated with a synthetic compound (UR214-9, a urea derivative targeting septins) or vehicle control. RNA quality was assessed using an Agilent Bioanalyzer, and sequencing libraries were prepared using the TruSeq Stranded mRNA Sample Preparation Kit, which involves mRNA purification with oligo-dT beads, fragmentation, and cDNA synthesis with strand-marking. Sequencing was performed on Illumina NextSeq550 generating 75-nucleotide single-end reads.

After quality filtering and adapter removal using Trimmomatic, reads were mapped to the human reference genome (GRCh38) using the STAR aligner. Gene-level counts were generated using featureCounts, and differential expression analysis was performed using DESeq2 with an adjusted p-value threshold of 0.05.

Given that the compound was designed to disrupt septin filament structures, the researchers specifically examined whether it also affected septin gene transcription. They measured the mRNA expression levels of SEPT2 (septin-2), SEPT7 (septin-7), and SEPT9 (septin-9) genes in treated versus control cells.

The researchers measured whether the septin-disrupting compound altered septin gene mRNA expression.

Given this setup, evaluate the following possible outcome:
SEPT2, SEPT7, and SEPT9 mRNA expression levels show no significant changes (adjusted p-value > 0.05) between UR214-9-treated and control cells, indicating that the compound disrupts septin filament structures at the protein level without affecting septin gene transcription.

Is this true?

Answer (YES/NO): YES